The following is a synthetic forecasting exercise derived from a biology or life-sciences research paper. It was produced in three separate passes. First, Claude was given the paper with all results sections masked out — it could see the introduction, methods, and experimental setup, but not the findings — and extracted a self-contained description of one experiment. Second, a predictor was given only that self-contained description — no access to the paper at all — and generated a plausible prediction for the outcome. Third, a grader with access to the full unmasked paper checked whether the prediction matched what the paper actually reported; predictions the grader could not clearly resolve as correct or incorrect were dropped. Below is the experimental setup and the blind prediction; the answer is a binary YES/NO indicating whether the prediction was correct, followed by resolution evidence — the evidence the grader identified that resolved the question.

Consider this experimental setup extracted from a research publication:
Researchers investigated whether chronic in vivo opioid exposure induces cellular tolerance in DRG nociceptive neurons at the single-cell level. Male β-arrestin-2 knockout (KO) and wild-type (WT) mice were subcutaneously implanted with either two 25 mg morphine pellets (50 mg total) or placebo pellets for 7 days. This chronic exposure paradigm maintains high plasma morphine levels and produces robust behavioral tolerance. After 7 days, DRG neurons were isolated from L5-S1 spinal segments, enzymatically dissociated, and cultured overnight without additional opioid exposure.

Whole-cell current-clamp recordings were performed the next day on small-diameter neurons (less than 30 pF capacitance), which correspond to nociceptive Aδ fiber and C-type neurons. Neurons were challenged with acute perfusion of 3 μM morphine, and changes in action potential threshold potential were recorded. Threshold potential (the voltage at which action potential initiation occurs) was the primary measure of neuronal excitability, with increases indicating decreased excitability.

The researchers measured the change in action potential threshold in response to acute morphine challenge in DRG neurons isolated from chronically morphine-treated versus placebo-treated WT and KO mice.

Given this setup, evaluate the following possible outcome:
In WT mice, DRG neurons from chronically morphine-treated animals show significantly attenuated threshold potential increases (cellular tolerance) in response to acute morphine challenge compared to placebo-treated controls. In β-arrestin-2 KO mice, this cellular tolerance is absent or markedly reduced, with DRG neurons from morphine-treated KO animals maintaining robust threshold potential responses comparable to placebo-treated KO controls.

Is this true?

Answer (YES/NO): NO